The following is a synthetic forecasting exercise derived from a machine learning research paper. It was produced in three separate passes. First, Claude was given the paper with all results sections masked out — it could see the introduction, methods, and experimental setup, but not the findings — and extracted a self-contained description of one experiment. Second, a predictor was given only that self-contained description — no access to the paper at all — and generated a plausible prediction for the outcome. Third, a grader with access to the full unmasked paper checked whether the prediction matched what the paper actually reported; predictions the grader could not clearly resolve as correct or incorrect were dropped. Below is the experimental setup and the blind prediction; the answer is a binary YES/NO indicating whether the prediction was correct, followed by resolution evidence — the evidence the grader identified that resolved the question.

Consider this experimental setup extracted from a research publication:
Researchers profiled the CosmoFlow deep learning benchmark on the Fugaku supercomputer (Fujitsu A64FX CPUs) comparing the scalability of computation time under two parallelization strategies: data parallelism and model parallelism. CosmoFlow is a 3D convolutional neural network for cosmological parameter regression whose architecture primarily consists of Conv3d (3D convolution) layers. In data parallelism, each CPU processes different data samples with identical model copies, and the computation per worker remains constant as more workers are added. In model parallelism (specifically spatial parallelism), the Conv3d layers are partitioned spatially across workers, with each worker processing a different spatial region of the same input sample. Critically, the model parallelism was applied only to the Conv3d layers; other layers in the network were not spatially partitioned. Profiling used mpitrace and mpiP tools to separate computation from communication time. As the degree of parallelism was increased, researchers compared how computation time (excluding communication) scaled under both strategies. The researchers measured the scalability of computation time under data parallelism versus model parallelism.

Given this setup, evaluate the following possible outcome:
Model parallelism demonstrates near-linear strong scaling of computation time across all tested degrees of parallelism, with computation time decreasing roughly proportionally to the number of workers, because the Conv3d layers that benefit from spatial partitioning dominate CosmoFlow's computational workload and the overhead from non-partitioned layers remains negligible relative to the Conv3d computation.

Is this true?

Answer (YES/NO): NO